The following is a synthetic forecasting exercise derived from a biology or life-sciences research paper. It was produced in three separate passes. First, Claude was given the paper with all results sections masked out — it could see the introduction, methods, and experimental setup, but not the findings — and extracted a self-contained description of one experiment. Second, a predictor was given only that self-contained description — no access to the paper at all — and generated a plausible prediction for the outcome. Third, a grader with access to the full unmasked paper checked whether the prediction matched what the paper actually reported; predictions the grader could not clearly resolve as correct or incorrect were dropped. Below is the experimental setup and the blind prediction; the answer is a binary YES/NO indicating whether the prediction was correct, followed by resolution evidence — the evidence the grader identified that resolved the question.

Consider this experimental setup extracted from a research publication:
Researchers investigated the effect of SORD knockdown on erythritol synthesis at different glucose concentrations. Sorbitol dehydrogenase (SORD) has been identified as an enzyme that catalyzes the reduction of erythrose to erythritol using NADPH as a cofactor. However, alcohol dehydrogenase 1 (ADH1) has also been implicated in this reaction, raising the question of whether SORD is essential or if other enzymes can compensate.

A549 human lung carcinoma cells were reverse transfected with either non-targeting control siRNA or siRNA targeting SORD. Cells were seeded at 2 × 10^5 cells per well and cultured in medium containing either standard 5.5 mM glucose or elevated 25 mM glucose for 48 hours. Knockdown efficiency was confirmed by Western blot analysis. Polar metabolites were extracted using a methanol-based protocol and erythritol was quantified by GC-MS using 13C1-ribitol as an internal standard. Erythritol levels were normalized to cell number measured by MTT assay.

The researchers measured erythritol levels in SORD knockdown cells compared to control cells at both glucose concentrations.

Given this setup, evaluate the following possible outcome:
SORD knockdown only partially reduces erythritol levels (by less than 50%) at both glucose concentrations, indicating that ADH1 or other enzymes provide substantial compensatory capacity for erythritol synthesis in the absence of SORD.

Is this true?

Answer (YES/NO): NO